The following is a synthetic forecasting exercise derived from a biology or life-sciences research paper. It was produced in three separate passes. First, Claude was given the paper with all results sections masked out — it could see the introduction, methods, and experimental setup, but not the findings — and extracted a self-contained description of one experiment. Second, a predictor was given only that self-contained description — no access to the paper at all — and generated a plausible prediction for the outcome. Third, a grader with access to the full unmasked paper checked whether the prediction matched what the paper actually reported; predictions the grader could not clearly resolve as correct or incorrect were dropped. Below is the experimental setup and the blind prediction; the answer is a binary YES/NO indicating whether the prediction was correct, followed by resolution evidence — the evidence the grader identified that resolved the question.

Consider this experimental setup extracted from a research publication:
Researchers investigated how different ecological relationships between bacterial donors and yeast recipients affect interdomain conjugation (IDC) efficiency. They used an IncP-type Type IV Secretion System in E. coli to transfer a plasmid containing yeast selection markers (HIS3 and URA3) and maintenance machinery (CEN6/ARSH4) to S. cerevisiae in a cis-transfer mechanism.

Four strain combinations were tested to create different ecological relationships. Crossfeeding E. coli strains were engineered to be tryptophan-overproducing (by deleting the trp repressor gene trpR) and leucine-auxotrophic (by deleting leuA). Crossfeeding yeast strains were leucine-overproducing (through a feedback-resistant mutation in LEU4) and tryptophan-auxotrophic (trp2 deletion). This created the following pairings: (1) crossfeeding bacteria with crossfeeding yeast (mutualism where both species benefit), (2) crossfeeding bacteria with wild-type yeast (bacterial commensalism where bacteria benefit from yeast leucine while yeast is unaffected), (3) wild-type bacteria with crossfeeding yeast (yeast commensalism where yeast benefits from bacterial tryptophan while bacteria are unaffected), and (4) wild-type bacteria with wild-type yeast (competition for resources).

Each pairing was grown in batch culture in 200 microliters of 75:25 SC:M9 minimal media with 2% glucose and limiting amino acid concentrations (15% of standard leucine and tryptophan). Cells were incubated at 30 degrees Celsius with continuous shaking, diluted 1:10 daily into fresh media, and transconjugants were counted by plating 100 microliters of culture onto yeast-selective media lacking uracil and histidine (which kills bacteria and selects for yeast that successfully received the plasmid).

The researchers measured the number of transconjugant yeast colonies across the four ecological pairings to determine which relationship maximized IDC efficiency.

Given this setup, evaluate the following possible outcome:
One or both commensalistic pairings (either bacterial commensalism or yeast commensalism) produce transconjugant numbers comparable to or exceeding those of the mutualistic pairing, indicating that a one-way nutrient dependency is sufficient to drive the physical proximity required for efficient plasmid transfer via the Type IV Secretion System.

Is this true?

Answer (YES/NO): YES